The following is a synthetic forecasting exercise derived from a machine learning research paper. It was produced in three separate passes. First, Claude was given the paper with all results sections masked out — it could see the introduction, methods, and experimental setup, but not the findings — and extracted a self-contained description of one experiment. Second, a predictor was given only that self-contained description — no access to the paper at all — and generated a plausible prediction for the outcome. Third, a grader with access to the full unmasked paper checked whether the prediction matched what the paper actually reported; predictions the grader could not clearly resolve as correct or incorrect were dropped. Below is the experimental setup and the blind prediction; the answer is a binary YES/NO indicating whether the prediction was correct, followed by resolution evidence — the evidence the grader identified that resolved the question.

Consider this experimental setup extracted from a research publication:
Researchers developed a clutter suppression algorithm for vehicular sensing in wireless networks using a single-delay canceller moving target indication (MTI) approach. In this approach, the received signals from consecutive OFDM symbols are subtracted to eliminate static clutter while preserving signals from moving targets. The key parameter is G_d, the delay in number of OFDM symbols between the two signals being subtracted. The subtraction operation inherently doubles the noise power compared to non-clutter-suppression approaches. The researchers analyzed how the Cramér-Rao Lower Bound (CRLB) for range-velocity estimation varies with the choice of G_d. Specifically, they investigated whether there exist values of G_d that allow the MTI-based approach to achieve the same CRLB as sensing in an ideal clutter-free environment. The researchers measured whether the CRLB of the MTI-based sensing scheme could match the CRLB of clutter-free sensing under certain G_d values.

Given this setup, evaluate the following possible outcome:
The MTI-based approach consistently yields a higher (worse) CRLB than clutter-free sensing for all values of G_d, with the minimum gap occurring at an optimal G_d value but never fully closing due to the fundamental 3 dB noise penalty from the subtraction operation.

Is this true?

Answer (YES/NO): NO